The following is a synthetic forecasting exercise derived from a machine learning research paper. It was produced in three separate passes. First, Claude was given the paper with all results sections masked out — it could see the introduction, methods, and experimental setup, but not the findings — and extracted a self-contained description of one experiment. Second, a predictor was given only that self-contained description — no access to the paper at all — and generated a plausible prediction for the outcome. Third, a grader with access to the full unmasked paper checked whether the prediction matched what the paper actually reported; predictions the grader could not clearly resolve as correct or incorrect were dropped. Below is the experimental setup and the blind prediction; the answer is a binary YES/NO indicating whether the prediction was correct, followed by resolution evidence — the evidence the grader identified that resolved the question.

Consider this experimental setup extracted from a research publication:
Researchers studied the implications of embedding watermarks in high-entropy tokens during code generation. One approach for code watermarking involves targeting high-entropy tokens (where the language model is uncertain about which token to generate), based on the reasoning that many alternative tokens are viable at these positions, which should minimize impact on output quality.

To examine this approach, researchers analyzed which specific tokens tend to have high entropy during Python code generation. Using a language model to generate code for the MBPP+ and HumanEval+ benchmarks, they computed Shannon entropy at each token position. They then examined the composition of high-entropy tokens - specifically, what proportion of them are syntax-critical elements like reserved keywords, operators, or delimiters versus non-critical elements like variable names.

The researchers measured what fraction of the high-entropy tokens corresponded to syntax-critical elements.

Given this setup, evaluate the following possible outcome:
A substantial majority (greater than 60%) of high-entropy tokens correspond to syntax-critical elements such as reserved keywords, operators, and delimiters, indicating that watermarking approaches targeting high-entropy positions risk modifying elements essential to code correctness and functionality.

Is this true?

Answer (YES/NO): YES